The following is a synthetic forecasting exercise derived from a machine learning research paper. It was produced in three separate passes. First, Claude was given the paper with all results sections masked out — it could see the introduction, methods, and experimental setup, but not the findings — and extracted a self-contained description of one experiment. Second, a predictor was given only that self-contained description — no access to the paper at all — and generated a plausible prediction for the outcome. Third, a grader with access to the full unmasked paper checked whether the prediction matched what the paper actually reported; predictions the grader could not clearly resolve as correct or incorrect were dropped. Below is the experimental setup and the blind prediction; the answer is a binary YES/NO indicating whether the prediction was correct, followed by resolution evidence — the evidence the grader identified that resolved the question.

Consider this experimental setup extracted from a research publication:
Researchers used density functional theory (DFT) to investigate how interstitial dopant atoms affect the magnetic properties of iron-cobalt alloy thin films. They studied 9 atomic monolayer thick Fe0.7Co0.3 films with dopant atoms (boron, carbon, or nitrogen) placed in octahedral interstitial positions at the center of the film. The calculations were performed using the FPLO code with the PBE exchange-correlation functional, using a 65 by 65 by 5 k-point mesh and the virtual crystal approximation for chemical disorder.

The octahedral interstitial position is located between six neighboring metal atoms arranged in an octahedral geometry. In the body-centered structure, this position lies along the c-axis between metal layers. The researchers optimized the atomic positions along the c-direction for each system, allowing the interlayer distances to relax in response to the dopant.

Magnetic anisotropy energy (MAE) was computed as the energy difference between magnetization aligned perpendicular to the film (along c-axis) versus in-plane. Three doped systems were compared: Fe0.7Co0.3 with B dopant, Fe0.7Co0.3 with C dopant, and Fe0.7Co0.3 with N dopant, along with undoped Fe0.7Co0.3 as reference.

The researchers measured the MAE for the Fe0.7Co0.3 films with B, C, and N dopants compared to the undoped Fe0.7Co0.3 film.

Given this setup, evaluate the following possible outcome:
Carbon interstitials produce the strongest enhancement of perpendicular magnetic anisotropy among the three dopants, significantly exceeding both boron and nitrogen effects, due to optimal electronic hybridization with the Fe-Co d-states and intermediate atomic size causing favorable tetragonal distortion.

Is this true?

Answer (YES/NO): NO